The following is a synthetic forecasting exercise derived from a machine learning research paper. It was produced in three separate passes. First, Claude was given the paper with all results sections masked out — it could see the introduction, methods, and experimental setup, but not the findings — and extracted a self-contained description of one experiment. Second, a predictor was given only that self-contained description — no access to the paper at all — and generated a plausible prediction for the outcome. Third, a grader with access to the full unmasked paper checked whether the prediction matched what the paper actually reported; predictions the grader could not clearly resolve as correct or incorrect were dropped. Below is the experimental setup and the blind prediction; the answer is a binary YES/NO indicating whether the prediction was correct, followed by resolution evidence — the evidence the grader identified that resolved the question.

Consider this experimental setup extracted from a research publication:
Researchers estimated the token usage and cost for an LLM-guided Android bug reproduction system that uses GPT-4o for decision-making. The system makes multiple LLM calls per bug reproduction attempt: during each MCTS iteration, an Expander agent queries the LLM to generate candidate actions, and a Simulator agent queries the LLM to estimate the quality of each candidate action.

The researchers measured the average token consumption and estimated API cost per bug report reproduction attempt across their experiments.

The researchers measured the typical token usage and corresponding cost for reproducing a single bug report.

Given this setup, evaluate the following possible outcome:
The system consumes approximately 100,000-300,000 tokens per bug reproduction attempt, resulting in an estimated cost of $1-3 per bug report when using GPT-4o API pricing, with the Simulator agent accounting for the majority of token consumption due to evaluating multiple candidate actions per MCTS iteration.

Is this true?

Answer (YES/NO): NO